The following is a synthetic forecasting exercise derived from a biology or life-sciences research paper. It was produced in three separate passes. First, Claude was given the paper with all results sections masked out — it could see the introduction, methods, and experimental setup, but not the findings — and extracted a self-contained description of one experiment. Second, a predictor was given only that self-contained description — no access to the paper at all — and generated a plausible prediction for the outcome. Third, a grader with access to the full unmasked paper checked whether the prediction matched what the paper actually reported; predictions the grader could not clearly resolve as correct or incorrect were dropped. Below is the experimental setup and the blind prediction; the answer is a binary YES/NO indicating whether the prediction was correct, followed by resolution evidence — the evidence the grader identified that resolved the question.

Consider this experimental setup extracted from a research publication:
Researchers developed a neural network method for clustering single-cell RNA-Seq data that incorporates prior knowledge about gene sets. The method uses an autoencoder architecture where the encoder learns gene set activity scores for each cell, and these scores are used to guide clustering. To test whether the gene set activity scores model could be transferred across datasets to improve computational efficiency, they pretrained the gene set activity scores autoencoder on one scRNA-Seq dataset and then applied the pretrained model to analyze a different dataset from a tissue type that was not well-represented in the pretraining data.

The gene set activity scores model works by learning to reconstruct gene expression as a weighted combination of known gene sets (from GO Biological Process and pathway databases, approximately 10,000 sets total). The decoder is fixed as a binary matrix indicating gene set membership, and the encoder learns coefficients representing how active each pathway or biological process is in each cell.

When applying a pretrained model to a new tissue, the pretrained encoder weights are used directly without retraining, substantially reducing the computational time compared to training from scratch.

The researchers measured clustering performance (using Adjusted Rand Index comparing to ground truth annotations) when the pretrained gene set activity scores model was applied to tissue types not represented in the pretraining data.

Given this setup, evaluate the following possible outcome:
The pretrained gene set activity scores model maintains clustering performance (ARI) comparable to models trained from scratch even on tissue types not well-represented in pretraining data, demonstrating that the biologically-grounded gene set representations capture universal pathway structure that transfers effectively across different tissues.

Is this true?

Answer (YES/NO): NO